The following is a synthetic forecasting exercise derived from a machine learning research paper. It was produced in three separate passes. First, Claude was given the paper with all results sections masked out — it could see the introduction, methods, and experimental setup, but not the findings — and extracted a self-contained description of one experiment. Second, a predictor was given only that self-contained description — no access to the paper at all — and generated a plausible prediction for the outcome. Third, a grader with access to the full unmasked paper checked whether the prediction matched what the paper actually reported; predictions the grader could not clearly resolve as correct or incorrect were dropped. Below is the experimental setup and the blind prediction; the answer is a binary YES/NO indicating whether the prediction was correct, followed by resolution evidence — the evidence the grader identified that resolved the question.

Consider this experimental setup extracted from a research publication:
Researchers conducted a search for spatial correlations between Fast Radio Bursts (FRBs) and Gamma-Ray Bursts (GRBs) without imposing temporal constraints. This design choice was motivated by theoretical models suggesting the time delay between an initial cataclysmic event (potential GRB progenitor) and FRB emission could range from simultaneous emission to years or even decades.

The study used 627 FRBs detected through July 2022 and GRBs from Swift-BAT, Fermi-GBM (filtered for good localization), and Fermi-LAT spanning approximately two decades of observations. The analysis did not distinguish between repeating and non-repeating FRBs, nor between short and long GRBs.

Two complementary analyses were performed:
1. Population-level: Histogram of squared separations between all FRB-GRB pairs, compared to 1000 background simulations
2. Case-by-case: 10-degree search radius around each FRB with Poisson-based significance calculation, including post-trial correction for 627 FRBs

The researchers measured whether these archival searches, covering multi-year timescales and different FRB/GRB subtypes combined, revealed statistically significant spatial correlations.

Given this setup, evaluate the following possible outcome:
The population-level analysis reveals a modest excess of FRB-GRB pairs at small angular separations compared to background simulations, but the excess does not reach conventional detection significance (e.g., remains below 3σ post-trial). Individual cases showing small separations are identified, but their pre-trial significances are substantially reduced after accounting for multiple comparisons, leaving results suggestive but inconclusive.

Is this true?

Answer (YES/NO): NO